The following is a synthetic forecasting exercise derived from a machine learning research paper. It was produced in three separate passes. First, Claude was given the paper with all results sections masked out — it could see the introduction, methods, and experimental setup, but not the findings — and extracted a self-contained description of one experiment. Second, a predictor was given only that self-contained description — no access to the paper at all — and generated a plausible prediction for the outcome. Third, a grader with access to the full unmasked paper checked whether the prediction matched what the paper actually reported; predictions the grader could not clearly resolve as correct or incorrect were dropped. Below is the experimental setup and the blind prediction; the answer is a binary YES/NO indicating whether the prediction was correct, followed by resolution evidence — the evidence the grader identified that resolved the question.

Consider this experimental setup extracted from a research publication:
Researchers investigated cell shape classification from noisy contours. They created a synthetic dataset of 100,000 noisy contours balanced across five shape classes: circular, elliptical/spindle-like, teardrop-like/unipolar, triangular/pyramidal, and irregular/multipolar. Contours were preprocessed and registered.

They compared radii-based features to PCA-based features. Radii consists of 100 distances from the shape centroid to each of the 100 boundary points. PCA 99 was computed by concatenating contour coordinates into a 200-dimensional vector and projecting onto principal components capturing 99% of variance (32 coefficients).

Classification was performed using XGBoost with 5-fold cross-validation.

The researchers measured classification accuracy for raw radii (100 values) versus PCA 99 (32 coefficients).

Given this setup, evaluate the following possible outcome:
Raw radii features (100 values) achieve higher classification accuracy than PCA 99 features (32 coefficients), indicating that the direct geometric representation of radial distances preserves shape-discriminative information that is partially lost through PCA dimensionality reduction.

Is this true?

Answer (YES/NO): NO